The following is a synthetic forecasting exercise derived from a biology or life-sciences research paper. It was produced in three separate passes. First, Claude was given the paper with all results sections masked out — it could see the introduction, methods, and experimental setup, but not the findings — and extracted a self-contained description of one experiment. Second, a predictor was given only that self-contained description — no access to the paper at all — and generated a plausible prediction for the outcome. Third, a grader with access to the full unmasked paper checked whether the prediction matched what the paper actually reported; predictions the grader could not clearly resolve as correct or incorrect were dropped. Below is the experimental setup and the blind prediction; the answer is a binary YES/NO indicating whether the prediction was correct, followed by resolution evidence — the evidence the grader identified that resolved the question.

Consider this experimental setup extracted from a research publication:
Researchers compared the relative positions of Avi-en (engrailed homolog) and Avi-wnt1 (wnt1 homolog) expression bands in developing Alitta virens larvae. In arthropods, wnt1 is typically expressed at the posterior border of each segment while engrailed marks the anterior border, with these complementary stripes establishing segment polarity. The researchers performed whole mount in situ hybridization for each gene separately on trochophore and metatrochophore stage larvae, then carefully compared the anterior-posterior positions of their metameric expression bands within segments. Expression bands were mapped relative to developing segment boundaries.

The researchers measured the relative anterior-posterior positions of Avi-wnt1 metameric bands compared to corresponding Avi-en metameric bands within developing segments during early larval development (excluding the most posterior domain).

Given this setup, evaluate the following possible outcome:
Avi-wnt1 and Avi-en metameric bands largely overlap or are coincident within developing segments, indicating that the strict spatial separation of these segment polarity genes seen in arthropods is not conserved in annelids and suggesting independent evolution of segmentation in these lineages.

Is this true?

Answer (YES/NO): NO